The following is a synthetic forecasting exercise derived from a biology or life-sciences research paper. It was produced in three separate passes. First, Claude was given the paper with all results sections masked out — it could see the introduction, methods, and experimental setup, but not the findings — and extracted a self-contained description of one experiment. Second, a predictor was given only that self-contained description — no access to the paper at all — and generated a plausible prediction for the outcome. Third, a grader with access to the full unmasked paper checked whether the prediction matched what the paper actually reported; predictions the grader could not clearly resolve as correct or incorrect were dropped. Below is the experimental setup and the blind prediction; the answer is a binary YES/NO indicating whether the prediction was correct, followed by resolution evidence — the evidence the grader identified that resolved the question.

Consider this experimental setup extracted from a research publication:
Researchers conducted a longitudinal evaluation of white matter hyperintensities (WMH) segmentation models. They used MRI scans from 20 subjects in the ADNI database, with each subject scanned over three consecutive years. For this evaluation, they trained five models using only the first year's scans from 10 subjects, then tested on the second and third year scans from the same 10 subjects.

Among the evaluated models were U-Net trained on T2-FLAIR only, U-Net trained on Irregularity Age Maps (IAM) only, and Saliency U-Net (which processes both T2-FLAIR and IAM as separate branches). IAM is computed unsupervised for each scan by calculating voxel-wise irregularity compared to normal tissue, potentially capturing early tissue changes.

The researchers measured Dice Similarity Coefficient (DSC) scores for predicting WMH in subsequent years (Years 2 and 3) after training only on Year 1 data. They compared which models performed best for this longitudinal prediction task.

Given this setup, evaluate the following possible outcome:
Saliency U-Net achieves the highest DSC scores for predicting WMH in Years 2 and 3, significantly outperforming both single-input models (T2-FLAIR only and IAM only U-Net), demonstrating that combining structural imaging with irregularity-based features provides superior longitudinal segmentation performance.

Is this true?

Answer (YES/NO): NO